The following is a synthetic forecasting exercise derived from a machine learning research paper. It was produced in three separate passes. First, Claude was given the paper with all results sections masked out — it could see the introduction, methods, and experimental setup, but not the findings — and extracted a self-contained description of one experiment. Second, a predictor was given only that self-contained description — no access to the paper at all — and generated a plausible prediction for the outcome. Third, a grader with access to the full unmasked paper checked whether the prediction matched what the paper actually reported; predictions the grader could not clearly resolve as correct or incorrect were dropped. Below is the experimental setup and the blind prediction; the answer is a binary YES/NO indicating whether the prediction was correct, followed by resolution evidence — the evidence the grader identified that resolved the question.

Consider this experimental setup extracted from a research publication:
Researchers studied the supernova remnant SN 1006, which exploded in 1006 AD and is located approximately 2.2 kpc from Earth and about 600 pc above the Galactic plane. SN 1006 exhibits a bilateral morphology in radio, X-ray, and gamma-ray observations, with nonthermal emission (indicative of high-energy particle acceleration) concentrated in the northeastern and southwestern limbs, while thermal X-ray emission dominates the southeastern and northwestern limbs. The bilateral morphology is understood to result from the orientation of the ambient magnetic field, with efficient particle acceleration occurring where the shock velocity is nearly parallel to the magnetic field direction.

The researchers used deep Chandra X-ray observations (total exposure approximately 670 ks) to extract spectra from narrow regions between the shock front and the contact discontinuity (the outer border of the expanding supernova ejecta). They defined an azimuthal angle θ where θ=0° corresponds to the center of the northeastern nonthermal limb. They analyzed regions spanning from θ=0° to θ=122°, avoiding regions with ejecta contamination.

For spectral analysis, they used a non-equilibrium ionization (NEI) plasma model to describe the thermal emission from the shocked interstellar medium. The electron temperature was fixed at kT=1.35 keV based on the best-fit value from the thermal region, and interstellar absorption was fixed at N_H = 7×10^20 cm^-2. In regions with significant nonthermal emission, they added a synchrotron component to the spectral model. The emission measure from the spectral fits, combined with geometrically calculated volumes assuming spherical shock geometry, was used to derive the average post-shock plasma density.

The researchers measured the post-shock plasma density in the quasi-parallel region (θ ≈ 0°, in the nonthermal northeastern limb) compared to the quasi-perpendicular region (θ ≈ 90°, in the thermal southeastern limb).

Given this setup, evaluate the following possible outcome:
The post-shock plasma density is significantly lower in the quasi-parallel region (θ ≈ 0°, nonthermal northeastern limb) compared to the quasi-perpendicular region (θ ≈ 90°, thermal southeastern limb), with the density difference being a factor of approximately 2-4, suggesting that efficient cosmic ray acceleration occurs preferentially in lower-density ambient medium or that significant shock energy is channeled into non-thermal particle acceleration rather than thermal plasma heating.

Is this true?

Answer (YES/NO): NO